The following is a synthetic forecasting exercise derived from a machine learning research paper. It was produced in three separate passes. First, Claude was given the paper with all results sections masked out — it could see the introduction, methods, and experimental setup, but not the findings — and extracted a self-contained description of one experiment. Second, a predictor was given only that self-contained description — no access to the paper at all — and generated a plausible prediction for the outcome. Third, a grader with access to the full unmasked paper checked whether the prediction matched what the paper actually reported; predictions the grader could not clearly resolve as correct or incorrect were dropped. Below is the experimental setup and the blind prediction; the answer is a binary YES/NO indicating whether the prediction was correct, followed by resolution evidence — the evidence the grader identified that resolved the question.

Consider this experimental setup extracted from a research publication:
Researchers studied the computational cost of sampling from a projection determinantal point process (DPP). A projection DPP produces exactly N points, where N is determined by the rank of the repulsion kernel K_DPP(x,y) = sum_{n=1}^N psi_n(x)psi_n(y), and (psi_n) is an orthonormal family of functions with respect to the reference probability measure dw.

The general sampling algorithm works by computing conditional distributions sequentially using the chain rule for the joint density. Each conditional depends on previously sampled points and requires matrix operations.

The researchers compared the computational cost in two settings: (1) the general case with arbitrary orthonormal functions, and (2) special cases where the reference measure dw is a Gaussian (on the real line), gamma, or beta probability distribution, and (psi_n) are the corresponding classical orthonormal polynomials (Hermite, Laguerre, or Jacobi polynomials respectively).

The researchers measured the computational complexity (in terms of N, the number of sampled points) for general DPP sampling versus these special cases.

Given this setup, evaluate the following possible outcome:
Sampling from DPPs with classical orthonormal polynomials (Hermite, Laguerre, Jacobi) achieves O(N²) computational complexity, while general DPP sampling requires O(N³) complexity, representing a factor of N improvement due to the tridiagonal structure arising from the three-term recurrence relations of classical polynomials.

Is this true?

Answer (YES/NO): YES